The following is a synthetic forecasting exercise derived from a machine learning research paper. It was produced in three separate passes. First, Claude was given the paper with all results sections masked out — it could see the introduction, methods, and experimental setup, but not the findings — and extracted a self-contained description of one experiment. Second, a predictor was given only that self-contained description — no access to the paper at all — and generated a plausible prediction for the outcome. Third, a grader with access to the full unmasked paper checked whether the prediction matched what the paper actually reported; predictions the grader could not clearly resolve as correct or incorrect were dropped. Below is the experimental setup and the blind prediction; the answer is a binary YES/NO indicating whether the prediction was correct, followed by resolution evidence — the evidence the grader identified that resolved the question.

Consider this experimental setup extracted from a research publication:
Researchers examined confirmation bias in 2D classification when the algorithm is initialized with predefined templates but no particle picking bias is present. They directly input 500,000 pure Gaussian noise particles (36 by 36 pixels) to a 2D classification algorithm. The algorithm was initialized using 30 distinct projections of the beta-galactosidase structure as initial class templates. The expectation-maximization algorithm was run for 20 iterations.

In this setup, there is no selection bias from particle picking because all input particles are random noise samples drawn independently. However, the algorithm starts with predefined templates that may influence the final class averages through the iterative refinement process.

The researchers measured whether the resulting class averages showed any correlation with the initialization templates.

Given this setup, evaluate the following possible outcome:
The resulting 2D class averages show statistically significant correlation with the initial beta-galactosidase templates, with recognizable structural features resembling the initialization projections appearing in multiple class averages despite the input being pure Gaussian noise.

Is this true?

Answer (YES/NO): YES